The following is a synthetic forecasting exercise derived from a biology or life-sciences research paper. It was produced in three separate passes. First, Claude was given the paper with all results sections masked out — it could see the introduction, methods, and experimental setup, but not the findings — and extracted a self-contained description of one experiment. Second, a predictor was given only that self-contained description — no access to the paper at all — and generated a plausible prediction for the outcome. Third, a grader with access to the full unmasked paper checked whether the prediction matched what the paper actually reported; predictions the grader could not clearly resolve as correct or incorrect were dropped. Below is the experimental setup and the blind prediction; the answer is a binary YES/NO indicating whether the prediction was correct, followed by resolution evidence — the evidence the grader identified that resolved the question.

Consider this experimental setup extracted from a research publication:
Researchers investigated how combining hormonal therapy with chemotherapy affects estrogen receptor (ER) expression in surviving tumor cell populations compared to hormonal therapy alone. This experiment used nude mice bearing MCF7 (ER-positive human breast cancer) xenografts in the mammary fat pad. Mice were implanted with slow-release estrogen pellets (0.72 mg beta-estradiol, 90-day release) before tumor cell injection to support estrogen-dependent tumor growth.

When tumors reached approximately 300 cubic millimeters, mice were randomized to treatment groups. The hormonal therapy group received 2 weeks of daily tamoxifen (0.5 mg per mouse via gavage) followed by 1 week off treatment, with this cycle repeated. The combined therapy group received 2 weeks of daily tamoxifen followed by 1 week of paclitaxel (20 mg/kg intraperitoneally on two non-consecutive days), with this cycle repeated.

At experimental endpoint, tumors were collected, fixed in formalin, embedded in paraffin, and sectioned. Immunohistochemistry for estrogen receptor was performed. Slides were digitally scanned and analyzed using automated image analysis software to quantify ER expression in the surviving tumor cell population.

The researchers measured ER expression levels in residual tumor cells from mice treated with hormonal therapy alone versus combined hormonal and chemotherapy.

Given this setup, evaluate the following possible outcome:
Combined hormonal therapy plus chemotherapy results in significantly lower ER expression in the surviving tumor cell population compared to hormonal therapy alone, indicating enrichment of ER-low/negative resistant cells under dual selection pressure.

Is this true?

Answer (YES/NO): YES